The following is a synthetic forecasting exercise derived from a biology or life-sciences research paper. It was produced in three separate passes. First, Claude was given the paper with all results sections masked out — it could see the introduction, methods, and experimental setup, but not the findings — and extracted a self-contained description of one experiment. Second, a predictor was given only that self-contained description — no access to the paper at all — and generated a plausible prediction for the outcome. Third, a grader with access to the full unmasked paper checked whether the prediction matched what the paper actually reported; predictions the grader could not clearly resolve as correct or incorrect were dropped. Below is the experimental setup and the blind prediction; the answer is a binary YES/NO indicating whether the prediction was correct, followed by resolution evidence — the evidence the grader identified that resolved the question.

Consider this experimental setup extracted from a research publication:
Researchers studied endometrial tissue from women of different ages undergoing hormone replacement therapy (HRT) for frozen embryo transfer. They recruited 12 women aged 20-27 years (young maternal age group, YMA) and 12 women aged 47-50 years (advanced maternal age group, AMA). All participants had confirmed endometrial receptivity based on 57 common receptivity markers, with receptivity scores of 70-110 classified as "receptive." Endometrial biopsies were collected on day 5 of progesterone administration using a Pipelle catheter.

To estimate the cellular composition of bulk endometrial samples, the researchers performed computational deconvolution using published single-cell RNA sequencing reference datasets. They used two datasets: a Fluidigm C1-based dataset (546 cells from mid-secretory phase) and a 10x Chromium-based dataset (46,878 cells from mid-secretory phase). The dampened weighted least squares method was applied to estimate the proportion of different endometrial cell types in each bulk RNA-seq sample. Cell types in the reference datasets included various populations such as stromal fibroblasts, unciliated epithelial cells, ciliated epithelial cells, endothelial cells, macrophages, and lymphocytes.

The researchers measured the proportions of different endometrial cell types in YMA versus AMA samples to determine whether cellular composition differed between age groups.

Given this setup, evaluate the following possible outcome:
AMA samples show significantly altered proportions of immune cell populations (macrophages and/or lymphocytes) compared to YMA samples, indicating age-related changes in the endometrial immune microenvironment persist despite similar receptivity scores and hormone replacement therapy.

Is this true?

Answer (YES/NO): NO